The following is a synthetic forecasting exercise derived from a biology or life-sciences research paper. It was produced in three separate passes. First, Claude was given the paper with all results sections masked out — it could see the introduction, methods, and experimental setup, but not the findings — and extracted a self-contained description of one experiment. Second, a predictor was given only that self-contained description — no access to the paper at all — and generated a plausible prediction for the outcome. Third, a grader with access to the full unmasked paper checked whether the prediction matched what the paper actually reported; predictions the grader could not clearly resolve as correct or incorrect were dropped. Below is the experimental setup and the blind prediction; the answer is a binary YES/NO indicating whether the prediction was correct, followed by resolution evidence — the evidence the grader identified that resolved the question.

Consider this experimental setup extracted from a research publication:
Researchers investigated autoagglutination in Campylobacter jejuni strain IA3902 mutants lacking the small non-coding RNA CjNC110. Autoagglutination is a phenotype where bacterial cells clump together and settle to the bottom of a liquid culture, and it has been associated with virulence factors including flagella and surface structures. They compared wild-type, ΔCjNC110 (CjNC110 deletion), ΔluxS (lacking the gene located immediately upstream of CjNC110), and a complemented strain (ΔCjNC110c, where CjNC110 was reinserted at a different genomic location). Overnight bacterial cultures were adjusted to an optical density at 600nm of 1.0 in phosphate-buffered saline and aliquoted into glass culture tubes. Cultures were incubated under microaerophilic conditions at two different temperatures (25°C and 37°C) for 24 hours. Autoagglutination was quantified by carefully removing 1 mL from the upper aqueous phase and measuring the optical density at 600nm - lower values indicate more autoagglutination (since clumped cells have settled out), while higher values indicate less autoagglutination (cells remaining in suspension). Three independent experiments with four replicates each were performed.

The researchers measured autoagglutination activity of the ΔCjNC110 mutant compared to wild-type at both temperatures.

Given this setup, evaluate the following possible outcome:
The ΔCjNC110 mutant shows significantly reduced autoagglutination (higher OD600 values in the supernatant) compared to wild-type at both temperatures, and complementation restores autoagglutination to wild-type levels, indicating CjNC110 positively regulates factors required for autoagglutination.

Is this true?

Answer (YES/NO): YES